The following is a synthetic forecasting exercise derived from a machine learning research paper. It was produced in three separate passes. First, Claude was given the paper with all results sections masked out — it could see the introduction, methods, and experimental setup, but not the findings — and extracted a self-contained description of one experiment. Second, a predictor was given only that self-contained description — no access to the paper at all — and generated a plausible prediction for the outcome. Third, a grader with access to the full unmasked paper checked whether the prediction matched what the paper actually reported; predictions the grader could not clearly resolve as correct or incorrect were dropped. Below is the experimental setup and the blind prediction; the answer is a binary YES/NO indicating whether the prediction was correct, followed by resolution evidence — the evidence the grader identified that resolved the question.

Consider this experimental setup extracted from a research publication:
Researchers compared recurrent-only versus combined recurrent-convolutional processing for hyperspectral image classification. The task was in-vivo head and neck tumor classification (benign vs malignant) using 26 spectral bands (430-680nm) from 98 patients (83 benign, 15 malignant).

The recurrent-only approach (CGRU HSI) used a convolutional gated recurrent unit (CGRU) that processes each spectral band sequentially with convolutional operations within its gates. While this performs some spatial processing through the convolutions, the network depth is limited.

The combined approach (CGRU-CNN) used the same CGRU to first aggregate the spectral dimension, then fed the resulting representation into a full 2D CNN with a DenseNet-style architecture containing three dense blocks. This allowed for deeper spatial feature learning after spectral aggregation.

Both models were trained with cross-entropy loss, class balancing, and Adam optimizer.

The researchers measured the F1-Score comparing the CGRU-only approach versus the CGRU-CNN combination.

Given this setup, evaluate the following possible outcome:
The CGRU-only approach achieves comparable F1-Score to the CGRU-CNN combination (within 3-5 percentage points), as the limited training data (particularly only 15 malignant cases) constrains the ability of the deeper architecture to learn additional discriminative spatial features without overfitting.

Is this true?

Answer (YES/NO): NO